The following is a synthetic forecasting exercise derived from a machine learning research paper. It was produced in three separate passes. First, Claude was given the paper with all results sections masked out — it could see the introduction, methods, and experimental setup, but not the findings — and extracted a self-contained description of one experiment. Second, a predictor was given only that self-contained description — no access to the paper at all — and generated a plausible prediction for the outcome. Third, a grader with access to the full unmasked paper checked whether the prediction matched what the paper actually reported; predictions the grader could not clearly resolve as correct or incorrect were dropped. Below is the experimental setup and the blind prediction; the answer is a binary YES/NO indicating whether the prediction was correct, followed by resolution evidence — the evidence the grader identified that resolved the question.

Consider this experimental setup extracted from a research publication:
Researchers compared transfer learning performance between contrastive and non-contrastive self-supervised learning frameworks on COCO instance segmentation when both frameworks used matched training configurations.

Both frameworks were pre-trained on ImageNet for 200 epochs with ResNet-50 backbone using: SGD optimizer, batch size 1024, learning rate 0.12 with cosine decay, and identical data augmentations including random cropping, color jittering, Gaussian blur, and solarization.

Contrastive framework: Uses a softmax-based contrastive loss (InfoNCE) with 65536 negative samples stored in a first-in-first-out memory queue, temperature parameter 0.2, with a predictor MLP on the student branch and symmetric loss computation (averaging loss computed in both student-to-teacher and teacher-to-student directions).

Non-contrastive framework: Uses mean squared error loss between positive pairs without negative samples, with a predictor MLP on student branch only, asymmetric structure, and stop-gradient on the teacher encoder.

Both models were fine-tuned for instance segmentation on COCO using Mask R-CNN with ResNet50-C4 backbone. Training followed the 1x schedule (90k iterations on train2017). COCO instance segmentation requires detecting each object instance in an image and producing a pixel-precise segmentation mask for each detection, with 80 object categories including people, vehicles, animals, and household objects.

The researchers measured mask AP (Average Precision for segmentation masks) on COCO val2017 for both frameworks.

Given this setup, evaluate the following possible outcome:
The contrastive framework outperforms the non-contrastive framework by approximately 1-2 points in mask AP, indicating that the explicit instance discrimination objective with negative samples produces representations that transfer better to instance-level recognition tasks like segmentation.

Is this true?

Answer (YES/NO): NO